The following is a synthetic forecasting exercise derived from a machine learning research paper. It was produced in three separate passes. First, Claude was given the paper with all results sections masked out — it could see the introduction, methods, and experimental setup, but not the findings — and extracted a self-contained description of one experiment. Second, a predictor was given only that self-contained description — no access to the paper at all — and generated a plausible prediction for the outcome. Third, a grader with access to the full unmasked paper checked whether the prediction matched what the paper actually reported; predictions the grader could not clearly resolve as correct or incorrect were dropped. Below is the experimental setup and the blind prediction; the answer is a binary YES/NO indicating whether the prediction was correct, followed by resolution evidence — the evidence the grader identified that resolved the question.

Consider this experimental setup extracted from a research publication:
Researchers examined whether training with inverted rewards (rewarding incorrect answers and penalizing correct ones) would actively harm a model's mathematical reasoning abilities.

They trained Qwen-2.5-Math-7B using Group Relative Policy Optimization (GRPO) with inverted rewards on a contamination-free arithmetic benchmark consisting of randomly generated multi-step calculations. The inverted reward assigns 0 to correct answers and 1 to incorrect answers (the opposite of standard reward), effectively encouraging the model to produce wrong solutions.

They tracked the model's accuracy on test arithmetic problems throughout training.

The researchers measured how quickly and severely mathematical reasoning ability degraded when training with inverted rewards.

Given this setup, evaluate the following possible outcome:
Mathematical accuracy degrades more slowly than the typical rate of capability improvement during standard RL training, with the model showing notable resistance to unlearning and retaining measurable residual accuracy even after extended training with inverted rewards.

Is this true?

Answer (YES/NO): NO